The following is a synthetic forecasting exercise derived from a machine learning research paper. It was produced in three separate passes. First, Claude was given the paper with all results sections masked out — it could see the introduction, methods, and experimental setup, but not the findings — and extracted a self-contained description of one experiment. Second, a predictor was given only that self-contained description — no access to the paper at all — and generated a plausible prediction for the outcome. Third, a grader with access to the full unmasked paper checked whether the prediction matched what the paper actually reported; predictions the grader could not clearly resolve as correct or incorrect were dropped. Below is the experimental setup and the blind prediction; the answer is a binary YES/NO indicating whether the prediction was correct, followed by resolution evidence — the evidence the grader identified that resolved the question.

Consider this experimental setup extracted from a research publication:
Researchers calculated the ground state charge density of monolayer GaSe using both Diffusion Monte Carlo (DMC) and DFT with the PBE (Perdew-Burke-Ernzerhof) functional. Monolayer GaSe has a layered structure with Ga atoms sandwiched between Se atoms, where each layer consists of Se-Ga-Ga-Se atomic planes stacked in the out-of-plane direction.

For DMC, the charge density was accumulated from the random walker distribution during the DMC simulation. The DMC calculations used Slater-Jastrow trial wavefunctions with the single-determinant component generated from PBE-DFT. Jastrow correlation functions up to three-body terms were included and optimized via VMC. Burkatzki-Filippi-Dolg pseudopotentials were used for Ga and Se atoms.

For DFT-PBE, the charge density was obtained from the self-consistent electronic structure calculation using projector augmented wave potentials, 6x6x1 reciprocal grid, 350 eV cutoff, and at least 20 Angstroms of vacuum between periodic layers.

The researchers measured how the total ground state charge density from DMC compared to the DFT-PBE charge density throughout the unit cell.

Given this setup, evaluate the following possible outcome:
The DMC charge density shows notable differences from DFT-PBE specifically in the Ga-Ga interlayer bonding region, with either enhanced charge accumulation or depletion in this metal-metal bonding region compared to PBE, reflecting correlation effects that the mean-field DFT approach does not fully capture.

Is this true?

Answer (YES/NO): NO